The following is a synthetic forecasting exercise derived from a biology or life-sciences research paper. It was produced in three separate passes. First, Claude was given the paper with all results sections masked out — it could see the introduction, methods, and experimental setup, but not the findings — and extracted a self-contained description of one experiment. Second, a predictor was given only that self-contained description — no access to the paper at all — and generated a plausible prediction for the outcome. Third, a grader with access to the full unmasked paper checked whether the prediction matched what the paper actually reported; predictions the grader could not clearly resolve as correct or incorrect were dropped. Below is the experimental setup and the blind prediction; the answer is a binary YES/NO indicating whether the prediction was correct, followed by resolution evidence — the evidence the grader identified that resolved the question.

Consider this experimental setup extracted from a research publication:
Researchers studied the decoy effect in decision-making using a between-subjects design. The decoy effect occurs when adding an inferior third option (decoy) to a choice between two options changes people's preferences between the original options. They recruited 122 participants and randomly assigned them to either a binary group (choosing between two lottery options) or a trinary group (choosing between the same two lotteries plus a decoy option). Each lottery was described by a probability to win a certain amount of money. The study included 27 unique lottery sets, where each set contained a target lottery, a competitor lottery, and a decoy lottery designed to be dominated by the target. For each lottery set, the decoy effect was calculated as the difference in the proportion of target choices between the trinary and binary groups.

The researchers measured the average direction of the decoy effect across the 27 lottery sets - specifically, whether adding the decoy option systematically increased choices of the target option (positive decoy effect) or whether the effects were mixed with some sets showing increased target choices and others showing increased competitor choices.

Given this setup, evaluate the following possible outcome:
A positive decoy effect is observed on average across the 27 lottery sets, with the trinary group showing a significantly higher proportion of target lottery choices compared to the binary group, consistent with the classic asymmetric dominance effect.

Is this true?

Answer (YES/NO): NO